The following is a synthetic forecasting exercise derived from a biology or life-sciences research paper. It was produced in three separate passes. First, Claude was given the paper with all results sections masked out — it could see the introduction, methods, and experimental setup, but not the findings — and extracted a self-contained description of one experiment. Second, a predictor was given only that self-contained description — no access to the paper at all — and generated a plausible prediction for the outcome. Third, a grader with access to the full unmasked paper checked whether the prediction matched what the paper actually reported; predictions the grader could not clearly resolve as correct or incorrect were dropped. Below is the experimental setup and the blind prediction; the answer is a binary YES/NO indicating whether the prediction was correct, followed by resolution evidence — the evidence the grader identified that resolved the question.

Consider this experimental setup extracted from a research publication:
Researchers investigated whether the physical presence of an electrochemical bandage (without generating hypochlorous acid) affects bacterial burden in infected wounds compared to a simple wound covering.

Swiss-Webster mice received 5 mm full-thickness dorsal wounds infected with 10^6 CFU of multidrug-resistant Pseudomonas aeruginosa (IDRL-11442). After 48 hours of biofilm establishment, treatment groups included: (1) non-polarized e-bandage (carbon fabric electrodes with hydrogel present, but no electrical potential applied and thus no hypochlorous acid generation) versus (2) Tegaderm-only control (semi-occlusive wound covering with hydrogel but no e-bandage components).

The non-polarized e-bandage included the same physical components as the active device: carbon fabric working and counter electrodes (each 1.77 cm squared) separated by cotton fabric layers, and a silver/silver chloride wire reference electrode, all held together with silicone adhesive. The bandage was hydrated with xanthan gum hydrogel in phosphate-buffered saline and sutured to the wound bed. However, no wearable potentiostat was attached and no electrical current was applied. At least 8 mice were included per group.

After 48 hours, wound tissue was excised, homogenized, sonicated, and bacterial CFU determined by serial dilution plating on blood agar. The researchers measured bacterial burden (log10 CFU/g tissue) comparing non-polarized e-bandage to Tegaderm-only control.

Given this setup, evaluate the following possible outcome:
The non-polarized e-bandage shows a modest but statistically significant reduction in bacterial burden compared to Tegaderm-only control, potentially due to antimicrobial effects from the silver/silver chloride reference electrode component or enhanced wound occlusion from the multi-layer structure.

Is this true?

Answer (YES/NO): NO